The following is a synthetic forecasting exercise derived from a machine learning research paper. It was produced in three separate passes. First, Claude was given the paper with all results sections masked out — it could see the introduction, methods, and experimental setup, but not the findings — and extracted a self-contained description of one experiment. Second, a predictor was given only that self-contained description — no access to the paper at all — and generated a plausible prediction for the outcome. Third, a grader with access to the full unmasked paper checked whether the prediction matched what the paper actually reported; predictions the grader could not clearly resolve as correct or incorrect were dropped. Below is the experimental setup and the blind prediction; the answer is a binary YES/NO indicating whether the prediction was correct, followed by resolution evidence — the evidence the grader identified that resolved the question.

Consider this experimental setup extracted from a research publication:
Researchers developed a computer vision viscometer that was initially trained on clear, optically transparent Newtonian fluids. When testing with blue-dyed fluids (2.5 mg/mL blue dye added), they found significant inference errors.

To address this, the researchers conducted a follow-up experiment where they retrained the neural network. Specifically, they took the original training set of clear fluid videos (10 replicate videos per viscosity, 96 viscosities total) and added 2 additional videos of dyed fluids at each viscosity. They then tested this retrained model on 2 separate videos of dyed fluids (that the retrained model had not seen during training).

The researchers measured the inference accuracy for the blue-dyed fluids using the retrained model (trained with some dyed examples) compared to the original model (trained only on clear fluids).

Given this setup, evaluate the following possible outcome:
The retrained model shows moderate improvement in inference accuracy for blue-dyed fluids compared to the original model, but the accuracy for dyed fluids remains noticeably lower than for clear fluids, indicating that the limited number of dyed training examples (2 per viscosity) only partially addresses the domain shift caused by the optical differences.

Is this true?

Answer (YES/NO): NO